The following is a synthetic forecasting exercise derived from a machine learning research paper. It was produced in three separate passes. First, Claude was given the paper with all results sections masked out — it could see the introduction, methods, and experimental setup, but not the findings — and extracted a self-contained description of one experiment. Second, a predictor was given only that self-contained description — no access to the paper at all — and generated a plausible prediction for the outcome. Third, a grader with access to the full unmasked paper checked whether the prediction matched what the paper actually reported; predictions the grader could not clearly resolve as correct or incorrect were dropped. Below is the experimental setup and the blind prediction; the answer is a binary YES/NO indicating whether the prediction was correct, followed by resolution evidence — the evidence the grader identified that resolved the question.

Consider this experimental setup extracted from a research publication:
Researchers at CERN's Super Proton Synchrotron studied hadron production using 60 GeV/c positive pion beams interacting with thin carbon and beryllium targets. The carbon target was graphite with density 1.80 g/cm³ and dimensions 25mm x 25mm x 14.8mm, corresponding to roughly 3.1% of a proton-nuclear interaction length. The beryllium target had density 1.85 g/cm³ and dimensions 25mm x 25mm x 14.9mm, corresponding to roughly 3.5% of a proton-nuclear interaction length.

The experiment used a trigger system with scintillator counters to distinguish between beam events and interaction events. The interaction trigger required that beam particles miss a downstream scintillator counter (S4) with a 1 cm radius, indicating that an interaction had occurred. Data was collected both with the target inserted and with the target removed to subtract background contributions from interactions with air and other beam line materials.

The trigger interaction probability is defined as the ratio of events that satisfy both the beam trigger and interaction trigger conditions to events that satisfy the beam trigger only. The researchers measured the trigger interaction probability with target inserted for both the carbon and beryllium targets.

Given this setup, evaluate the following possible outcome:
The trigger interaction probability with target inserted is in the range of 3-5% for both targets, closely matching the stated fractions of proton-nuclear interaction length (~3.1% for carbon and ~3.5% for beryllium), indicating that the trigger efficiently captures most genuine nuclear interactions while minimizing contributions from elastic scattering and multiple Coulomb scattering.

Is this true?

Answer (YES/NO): NO